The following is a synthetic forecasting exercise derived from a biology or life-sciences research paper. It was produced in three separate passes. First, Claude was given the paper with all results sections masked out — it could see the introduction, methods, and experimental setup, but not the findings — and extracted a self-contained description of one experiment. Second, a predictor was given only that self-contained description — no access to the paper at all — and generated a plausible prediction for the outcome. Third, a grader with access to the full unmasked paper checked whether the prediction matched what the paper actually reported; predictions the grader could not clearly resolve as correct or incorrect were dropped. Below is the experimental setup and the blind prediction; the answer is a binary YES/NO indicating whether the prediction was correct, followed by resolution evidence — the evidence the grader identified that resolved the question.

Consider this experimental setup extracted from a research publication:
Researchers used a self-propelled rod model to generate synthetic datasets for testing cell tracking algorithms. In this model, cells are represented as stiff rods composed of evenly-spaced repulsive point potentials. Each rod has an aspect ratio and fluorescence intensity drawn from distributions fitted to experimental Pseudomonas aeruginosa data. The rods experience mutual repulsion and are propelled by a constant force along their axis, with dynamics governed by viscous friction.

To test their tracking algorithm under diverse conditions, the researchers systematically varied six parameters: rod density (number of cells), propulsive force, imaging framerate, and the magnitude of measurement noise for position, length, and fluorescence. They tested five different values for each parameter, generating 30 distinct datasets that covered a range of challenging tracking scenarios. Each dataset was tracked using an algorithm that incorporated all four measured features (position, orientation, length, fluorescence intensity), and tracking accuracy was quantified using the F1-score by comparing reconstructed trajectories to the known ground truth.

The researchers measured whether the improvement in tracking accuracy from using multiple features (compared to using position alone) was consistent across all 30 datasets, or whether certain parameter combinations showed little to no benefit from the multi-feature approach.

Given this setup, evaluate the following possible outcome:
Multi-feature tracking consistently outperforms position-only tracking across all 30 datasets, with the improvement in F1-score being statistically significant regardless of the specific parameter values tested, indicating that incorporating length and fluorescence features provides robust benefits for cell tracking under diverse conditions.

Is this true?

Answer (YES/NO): YES